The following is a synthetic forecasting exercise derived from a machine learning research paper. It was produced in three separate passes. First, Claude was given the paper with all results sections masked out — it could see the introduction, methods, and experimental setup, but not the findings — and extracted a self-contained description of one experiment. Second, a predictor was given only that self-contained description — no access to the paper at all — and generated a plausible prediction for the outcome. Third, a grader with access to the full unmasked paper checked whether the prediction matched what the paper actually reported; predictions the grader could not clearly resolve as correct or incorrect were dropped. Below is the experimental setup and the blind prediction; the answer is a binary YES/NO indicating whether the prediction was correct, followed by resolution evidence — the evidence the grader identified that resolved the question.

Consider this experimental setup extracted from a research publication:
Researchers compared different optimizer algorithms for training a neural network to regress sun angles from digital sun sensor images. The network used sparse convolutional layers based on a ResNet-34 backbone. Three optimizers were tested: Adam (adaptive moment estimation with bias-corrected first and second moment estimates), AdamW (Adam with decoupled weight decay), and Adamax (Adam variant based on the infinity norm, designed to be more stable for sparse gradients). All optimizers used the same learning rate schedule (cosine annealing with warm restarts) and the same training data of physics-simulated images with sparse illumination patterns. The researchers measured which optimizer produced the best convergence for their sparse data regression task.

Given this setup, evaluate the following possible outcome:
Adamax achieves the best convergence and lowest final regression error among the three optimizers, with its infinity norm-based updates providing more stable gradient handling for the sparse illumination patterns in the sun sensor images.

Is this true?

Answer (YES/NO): YES